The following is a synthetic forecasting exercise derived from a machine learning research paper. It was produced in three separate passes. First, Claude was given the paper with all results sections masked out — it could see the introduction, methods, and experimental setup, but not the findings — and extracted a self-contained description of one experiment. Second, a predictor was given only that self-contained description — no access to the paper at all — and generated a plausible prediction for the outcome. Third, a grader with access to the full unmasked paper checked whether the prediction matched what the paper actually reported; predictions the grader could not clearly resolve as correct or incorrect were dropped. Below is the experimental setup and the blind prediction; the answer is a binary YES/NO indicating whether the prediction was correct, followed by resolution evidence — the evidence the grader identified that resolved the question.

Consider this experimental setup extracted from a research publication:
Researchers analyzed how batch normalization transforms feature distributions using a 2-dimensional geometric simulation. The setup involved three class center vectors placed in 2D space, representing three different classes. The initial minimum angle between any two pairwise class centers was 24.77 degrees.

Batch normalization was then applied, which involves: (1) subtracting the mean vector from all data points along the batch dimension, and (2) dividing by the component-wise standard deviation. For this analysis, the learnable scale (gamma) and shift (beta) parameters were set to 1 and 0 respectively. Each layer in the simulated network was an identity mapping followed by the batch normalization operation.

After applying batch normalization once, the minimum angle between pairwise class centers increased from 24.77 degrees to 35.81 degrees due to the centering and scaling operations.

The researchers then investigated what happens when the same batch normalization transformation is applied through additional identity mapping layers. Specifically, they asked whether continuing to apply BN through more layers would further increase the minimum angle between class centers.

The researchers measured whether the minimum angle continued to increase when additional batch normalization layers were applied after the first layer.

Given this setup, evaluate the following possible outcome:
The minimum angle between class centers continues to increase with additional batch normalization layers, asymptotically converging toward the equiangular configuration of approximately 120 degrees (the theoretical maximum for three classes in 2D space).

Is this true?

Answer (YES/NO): NO